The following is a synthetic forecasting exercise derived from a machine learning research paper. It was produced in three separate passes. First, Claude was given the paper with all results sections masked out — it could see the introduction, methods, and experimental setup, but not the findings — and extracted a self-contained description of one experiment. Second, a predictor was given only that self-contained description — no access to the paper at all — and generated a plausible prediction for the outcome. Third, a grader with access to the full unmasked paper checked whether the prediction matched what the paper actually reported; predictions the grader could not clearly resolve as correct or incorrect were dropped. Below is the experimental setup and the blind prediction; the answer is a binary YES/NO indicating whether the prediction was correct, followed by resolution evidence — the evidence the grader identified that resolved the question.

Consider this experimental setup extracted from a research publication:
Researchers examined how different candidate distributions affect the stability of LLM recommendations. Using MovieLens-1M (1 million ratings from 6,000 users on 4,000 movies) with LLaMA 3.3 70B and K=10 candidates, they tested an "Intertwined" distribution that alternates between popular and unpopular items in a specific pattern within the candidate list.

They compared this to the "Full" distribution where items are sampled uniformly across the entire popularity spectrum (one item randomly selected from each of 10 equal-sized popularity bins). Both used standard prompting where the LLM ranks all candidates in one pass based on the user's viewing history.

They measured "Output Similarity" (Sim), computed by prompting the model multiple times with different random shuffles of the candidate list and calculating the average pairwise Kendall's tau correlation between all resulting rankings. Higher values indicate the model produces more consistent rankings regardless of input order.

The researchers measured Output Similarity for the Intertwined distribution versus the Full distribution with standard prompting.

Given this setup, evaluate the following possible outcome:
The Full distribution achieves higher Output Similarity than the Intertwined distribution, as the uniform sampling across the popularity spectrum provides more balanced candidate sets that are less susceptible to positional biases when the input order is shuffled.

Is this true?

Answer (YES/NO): NO